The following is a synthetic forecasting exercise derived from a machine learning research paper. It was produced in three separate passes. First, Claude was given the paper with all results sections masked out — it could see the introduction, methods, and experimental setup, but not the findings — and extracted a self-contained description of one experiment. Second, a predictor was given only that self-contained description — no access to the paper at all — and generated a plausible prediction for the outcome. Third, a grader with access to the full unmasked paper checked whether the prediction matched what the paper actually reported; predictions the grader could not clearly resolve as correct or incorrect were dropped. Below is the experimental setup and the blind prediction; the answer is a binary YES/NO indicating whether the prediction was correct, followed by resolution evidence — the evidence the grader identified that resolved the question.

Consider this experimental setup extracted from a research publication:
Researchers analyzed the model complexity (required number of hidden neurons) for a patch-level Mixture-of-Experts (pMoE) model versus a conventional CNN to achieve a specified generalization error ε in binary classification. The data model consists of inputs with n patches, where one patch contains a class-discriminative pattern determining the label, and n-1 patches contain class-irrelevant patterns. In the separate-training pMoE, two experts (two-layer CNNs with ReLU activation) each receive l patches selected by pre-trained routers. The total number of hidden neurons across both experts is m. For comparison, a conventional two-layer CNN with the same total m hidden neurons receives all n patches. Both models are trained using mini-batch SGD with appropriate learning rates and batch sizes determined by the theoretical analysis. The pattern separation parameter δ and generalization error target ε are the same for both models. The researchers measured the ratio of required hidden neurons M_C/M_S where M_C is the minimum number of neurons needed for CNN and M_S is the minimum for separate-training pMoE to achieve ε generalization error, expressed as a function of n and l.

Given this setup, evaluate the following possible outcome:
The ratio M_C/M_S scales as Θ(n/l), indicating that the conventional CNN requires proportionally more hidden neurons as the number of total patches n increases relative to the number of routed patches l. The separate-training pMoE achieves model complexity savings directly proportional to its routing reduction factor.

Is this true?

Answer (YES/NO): NO